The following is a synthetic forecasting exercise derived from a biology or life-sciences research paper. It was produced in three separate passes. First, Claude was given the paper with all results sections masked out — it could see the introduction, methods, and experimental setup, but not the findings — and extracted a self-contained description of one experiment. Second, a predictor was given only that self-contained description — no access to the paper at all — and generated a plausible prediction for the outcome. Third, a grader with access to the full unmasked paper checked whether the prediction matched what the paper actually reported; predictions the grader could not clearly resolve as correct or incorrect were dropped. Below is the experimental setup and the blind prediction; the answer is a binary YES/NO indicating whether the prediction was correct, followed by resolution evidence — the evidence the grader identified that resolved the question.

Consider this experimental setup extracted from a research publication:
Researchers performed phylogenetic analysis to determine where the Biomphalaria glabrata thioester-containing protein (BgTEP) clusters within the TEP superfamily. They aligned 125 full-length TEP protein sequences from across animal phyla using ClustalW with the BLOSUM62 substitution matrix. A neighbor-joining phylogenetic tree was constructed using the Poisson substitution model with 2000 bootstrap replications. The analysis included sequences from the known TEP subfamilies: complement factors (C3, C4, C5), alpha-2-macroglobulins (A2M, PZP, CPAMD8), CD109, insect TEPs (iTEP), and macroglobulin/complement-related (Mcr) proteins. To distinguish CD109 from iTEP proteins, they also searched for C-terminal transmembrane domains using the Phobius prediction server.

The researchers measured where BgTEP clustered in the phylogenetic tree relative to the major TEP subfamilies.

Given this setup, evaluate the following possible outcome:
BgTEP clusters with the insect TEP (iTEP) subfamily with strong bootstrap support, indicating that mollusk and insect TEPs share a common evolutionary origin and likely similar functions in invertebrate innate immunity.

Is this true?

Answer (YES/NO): NO